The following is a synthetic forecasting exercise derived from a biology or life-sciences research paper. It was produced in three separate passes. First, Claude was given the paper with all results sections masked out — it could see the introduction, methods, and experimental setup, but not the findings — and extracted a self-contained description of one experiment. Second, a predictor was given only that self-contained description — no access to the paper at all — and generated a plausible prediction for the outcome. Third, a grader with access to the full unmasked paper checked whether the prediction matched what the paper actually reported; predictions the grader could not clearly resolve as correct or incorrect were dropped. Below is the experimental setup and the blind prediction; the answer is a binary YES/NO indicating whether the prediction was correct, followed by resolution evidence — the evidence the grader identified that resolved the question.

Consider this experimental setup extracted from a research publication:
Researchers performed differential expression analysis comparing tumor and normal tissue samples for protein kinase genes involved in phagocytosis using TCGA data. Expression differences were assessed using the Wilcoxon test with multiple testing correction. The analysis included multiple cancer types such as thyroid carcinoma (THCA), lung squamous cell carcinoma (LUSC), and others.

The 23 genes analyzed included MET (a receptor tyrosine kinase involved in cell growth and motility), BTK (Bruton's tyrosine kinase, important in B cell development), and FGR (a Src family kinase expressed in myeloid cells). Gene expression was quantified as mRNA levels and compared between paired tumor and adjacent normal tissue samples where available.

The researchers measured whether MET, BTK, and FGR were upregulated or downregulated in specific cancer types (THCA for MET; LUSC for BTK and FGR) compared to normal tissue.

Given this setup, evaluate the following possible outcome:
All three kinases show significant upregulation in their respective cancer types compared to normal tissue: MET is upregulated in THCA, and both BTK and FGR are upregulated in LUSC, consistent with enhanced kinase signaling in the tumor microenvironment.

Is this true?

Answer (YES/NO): NO